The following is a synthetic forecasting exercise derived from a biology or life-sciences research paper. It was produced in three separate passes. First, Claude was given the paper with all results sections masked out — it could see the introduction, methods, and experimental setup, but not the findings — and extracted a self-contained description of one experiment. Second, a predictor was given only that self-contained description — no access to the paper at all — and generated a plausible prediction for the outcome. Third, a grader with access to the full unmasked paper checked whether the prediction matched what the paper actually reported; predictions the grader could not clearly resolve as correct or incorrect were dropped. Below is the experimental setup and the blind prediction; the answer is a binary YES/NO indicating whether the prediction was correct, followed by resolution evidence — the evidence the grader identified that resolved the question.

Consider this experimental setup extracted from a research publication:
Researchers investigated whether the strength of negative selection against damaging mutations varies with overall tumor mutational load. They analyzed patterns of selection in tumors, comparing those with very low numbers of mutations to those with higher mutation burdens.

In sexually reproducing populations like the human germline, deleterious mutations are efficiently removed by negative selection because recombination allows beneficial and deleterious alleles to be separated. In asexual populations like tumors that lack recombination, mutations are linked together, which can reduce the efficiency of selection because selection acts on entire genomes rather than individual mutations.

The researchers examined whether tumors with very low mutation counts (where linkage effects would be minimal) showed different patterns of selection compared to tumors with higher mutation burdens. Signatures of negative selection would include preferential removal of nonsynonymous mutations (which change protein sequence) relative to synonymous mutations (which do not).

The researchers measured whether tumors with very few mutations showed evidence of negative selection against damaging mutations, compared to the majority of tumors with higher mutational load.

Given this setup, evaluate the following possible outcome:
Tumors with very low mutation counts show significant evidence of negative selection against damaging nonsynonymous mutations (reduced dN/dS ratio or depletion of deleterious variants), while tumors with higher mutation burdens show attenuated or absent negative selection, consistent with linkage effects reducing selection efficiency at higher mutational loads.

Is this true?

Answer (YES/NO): YES